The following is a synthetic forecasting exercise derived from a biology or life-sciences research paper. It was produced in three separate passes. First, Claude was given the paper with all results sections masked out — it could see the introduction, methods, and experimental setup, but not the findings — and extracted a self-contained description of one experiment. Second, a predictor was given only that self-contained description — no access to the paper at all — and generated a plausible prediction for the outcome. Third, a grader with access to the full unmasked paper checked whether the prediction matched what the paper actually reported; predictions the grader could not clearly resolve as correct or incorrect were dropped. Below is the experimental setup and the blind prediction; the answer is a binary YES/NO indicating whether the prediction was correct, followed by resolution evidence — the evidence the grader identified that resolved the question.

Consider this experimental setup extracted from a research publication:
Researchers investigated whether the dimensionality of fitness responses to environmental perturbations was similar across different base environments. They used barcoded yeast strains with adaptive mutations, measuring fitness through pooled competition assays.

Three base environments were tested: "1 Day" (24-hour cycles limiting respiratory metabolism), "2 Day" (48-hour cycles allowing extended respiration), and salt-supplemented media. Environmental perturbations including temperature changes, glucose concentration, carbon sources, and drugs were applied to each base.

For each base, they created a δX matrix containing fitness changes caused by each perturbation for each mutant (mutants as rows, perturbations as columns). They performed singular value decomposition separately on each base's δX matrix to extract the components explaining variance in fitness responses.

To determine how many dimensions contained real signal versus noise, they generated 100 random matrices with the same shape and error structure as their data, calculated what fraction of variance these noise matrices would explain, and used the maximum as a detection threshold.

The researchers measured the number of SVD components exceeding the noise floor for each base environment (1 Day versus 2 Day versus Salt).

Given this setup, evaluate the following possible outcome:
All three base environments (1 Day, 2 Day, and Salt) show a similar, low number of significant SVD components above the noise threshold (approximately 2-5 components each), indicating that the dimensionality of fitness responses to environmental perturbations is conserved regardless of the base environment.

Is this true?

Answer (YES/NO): YES